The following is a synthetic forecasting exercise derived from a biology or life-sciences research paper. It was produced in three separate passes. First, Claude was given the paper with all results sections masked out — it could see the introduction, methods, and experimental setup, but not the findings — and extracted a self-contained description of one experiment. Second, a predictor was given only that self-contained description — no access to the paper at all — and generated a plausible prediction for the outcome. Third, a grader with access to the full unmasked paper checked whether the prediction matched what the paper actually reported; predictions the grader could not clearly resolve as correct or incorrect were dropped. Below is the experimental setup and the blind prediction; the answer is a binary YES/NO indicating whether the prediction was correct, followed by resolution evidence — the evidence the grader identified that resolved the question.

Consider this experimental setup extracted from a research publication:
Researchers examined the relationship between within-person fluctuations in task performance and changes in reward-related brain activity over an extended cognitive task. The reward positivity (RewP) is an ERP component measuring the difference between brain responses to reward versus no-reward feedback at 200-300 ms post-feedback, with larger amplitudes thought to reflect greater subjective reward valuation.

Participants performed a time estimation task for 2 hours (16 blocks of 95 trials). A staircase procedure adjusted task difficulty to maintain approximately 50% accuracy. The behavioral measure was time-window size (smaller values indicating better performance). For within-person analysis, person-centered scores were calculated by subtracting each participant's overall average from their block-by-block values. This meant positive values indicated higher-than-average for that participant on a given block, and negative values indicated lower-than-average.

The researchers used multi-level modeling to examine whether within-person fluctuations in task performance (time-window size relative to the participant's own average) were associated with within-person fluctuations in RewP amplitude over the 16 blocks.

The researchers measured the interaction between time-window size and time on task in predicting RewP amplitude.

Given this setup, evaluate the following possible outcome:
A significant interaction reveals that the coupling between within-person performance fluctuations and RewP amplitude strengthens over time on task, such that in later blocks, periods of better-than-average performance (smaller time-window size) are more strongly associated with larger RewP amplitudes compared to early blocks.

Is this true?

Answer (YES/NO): NO